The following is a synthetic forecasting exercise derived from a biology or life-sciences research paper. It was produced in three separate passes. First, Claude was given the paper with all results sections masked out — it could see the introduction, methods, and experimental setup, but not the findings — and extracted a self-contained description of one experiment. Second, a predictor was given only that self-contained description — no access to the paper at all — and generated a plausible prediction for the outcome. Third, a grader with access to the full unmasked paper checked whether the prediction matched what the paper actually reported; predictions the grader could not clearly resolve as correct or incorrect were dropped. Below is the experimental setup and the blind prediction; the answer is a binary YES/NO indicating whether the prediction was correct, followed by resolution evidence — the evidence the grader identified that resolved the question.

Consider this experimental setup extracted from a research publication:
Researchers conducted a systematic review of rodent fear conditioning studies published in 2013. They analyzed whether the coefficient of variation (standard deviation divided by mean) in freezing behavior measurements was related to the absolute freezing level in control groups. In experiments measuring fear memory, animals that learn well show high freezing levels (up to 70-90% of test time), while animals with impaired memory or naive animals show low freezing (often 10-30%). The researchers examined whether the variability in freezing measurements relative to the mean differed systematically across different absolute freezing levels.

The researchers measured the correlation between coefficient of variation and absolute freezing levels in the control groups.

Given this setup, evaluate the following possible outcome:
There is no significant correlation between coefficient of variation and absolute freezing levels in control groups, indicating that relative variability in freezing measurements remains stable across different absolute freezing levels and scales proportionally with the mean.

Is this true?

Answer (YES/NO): NO